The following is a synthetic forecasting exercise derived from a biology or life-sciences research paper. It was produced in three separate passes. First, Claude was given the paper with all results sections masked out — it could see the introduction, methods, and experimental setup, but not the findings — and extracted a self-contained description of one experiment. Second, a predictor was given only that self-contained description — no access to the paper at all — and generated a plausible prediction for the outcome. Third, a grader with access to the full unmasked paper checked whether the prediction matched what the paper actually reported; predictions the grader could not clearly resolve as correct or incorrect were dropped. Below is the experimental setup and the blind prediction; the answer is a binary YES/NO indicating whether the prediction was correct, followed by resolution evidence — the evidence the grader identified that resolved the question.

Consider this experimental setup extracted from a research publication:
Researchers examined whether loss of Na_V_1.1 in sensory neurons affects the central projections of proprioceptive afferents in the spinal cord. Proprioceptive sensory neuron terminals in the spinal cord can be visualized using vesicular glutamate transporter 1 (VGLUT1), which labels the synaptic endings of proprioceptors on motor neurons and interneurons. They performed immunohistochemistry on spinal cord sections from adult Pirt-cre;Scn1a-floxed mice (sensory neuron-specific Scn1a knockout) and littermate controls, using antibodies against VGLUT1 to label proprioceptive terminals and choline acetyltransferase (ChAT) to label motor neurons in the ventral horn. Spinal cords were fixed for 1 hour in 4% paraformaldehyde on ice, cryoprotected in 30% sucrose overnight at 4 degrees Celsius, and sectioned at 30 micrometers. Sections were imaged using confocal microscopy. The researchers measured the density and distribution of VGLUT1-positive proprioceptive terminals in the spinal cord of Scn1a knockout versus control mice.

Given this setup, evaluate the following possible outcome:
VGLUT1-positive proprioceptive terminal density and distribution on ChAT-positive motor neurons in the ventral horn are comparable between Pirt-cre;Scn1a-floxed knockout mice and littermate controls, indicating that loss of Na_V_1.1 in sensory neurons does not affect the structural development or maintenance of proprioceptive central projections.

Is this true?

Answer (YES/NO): YES